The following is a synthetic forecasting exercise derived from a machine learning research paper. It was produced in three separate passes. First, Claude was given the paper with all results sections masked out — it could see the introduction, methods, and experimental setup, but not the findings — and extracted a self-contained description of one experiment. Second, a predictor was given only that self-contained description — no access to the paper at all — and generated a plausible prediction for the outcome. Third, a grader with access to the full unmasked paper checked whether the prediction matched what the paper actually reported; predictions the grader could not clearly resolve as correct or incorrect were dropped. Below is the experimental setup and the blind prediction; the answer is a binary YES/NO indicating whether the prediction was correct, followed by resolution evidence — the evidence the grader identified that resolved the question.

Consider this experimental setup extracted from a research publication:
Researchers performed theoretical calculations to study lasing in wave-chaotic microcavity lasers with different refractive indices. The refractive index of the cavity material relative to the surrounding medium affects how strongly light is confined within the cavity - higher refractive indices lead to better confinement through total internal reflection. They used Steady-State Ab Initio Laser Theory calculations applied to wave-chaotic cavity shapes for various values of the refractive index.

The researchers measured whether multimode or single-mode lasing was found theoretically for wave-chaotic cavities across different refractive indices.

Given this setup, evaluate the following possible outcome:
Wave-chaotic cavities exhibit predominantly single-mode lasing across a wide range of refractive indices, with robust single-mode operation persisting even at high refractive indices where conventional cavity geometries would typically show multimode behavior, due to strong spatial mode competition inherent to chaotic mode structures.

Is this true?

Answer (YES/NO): NO